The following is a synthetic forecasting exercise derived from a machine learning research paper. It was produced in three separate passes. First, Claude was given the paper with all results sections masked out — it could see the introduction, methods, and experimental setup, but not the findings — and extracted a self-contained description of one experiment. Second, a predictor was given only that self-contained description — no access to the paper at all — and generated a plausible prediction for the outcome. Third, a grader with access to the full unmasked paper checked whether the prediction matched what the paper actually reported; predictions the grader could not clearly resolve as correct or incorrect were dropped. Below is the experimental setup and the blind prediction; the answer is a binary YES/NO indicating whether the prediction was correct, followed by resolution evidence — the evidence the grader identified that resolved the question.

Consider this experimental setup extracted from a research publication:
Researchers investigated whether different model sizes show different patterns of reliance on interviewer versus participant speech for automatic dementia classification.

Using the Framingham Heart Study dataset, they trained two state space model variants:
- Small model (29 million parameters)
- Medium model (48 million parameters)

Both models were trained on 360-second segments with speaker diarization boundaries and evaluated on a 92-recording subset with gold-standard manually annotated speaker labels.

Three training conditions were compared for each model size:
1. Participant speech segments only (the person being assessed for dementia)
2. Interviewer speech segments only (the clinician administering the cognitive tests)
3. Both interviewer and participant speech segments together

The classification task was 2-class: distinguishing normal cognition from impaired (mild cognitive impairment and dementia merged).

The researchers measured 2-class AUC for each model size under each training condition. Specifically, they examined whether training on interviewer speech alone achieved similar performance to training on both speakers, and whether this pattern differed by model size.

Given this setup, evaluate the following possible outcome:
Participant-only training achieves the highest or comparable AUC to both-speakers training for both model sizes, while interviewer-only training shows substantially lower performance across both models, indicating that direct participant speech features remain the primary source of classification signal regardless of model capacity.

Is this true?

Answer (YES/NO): NO